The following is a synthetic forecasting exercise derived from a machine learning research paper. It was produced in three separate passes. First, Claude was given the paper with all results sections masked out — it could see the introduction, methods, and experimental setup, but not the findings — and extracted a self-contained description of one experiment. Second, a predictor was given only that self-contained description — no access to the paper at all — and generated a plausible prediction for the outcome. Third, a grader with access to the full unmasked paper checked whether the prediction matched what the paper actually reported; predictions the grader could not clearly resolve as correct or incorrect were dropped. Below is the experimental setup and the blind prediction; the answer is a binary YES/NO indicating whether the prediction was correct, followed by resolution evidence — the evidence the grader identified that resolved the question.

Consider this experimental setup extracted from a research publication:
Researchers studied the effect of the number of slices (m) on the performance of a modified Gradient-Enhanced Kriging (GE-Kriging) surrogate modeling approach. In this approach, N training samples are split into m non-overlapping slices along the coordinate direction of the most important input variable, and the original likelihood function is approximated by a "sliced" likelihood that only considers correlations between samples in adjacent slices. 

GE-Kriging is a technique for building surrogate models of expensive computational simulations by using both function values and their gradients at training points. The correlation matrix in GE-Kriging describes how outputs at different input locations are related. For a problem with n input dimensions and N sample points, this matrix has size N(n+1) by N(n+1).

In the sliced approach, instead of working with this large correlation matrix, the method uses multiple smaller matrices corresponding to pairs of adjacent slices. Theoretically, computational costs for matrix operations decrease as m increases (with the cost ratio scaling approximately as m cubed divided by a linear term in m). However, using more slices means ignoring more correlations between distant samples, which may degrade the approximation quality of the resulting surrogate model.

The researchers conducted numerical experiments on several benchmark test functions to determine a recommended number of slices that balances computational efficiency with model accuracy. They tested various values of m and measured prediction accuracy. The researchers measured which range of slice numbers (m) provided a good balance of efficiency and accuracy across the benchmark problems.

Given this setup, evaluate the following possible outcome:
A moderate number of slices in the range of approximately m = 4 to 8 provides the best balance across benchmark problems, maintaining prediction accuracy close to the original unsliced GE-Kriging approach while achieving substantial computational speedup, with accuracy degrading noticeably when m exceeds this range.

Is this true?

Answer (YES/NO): NO